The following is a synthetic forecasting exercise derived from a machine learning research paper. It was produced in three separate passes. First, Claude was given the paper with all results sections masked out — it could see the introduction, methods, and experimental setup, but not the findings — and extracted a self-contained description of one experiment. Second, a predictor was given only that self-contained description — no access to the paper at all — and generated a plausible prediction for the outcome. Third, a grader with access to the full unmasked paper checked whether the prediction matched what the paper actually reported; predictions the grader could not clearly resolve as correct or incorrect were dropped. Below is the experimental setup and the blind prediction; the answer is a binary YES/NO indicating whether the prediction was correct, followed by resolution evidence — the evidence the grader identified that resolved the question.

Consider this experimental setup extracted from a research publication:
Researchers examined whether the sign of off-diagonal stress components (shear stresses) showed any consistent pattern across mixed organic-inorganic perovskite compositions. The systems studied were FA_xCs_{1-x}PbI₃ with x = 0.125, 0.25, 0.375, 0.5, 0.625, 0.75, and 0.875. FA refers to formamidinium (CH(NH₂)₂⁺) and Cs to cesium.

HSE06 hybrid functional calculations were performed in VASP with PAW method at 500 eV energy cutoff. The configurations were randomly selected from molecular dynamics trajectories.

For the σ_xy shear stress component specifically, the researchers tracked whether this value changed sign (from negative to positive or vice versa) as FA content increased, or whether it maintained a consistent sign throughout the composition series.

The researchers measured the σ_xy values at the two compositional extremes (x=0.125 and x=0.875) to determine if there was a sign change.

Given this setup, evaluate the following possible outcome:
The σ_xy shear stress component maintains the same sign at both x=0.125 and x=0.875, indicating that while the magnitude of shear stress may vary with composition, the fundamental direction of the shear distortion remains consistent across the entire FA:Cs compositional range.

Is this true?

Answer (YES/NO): NO